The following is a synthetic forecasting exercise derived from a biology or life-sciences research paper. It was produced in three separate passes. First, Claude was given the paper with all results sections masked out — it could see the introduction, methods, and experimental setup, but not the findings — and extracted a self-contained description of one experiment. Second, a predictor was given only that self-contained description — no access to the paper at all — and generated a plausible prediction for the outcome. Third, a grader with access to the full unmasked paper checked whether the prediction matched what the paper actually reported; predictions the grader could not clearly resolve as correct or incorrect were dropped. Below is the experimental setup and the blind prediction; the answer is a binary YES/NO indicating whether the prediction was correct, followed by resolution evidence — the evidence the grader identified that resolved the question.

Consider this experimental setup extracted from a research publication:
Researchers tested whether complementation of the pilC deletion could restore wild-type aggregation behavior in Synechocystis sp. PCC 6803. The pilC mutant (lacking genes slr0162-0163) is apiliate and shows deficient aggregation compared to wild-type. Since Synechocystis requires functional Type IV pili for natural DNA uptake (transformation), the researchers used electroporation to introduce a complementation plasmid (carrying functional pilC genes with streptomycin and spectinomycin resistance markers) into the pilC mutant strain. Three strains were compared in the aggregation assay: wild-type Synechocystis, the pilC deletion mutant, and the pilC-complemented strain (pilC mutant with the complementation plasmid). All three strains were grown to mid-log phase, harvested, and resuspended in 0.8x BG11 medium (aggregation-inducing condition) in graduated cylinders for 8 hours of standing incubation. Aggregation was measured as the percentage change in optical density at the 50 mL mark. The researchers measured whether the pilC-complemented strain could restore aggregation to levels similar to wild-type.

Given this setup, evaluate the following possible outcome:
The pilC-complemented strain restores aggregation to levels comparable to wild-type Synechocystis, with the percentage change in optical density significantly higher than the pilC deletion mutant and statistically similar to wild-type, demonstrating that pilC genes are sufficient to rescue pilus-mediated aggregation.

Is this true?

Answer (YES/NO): YES